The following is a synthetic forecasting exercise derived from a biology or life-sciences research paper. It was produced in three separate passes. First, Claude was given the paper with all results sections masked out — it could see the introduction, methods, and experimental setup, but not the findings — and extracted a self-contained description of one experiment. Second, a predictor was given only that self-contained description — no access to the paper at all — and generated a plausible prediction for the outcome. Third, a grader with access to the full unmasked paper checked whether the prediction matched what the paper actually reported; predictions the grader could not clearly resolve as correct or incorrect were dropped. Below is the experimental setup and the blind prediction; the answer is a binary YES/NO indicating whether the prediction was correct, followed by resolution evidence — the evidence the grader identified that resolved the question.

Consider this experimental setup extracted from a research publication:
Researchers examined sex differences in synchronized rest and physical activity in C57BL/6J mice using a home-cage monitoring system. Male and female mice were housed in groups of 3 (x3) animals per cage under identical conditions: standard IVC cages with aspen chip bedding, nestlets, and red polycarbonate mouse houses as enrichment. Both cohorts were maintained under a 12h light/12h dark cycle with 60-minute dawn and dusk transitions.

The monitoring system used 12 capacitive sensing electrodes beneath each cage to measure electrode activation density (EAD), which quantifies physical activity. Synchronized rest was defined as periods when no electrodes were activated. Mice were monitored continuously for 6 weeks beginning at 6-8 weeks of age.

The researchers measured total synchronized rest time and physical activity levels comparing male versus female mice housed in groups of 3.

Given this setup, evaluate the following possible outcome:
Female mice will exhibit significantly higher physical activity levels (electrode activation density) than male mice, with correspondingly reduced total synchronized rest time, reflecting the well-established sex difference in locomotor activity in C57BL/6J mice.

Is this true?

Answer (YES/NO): NO